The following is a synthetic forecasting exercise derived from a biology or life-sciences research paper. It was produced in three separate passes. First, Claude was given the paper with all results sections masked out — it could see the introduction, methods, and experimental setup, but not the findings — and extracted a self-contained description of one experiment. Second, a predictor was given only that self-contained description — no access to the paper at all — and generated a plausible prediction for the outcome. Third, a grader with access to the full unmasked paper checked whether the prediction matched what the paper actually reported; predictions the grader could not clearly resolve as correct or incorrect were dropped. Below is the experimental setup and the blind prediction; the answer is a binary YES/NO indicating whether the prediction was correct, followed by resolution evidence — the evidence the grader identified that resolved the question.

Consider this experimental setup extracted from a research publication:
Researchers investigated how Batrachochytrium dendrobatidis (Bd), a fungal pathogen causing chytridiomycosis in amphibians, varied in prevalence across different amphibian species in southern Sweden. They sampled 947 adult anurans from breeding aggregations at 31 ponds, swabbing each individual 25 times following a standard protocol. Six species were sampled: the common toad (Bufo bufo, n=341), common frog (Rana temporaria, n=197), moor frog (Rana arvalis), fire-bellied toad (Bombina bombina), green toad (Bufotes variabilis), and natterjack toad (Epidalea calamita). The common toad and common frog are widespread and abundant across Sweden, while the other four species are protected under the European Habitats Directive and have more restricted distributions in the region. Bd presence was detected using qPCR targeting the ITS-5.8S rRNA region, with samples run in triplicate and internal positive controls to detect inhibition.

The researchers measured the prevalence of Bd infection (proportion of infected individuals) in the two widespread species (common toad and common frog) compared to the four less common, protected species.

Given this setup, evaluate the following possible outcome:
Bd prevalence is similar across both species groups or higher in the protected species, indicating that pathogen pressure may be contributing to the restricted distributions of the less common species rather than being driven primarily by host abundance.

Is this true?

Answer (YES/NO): YES